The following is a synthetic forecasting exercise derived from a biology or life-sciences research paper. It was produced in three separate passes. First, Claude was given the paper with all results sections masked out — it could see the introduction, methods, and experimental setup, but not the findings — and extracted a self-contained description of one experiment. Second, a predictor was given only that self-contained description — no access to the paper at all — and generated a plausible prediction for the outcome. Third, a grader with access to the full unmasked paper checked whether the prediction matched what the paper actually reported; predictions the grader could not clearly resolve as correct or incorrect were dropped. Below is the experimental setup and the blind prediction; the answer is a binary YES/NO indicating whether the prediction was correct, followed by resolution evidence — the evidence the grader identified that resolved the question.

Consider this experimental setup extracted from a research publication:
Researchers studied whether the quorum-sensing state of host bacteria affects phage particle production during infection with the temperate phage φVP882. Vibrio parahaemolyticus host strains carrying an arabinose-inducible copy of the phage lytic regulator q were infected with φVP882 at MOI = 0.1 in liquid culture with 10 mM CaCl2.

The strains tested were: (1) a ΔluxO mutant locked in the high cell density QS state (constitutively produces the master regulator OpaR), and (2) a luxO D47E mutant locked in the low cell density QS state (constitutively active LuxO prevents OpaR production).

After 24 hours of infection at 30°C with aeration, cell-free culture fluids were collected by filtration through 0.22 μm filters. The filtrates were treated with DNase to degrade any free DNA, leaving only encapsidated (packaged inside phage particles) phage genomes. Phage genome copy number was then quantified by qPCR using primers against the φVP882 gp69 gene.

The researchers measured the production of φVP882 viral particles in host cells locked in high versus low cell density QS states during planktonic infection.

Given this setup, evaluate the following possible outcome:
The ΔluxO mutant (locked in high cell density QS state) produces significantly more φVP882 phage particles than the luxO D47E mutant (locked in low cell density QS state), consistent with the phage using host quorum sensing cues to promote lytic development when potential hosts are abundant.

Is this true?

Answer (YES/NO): NO